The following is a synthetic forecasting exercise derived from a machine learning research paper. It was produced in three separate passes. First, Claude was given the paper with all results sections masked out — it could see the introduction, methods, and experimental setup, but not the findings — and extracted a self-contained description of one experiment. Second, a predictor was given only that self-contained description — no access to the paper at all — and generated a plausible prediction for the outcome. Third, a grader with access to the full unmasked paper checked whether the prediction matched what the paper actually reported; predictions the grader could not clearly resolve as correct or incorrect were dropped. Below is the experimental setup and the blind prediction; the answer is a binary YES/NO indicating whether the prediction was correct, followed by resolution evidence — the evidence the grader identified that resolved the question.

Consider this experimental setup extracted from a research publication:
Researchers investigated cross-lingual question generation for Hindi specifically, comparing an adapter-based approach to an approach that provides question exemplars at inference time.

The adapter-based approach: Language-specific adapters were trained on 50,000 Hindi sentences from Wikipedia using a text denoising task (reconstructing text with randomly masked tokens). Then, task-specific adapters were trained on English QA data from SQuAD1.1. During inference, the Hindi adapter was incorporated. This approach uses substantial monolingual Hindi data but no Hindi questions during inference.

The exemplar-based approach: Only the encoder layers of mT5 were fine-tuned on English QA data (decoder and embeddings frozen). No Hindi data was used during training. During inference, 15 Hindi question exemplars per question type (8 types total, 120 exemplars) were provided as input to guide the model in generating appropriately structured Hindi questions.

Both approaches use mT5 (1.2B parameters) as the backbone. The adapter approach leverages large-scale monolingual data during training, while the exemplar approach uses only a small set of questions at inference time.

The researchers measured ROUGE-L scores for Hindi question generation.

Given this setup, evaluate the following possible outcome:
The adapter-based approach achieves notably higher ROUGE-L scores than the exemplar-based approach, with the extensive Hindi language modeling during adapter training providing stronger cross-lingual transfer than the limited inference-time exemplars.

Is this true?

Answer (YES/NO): YES